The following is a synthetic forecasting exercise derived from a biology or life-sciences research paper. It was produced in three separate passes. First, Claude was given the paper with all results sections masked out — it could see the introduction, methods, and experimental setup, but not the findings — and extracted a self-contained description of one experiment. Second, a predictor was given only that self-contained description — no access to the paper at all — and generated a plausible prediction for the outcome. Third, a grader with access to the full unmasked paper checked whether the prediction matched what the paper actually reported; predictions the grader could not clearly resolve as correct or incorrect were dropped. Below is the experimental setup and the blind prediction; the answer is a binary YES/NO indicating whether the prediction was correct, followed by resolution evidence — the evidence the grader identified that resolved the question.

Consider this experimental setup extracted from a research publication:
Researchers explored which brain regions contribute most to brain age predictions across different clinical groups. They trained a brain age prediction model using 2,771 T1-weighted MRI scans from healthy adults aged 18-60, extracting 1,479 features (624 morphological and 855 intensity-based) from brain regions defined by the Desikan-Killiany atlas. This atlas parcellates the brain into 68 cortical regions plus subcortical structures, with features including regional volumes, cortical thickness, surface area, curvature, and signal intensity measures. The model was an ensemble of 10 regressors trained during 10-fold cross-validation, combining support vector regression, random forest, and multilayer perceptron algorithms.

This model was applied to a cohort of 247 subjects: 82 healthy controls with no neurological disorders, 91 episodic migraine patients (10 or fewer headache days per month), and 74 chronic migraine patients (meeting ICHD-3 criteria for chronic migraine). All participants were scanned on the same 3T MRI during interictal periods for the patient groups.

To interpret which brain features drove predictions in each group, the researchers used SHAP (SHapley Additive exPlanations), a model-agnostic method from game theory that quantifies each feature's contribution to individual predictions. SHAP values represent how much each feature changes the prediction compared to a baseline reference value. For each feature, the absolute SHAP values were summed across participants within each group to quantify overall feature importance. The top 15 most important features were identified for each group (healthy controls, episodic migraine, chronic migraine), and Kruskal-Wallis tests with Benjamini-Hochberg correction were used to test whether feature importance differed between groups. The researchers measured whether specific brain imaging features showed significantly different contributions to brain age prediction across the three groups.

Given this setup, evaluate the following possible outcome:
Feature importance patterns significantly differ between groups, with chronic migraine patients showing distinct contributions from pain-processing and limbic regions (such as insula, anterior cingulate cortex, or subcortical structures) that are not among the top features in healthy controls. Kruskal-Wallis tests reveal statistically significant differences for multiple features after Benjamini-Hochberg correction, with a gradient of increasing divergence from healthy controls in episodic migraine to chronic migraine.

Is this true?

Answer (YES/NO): NO